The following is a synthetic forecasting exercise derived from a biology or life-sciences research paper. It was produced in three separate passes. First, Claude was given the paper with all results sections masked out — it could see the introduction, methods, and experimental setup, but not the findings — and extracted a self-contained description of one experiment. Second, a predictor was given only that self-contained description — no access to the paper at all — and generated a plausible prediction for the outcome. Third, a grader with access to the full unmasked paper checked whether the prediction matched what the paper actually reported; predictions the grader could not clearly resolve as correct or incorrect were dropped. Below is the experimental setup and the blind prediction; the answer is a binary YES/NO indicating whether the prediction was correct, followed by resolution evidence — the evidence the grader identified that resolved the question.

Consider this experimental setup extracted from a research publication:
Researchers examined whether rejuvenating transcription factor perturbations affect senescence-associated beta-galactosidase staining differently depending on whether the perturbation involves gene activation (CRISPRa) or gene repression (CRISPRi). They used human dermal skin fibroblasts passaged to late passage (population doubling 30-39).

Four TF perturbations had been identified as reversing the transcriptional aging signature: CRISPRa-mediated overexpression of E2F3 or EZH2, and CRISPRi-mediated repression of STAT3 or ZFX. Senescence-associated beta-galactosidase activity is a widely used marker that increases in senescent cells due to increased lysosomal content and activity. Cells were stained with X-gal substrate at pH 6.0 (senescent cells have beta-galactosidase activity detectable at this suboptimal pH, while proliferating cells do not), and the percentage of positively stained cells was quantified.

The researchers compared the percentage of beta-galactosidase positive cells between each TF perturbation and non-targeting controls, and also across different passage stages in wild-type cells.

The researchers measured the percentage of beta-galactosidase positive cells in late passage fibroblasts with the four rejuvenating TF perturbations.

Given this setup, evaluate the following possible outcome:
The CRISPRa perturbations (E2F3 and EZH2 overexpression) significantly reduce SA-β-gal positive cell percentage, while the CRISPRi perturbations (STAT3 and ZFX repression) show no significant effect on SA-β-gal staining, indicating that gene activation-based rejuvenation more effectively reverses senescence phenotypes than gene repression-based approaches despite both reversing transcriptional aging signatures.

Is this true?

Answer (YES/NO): YES